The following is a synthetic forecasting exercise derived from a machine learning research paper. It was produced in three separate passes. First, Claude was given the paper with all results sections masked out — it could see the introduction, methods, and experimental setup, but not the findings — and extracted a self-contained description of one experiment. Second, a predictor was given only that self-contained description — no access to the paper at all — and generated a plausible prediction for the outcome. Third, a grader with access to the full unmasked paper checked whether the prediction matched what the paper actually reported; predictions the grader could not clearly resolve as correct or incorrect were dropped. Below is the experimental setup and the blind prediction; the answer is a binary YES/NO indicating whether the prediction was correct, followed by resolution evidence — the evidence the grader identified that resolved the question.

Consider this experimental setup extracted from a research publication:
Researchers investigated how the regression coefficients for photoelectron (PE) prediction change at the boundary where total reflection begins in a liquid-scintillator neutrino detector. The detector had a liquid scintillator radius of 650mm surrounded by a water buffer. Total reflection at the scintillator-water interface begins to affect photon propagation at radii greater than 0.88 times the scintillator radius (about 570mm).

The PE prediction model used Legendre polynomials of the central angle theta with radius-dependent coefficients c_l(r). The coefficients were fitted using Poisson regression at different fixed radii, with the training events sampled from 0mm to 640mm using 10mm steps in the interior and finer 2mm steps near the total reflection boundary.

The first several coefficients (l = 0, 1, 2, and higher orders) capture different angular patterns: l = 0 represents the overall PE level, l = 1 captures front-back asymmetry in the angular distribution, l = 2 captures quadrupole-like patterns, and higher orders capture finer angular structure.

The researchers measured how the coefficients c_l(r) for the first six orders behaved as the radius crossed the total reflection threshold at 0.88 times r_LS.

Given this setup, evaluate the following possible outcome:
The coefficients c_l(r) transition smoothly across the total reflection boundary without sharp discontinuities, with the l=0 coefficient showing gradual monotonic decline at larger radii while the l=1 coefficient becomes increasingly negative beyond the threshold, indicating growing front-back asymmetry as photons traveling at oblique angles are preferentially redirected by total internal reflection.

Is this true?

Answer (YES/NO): NO